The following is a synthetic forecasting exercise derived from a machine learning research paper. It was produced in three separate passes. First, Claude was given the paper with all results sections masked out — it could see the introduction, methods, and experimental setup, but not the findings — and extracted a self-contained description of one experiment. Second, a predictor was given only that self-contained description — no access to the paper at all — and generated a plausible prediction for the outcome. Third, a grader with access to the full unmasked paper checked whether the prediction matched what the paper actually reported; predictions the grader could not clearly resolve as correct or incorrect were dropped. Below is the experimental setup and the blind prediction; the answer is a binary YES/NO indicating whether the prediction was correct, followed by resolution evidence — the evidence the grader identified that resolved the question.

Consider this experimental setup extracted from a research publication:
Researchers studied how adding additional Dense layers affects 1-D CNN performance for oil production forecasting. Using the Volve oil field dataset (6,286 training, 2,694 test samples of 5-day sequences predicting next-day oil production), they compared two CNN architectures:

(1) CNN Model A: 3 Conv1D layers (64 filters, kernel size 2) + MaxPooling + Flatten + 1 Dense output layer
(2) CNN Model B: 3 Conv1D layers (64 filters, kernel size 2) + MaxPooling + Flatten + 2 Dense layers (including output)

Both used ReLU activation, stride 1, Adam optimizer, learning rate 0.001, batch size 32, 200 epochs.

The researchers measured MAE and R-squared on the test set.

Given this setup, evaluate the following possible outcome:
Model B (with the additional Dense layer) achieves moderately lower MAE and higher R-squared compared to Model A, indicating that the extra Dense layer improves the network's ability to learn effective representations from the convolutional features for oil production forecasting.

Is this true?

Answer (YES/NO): NO